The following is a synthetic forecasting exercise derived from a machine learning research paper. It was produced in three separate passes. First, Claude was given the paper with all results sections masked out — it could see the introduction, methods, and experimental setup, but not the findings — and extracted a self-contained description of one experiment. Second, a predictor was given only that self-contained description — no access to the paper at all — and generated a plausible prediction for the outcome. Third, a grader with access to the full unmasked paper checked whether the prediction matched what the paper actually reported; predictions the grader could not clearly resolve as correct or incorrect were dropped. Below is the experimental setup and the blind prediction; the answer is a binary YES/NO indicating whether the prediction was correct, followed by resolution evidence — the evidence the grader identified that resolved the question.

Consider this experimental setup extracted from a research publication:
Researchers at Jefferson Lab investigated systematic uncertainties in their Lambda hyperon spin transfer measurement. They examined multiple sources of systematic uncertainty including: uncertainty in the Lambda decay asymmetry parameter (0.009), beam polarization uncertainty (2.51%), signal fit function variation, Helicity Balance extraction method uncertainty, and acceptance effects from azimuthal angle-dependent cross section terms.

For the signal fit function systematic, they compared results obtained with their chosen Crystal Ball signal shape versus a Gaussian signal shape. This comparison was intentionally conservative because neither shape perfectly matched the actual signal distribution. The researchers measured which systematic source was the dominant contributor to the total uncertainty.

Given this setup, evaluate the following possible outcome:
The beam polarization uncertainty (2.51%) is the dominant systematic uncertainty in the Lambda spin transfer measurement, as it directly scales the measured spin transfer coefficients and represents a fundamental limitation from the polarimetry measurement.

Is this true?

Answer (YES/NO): NO